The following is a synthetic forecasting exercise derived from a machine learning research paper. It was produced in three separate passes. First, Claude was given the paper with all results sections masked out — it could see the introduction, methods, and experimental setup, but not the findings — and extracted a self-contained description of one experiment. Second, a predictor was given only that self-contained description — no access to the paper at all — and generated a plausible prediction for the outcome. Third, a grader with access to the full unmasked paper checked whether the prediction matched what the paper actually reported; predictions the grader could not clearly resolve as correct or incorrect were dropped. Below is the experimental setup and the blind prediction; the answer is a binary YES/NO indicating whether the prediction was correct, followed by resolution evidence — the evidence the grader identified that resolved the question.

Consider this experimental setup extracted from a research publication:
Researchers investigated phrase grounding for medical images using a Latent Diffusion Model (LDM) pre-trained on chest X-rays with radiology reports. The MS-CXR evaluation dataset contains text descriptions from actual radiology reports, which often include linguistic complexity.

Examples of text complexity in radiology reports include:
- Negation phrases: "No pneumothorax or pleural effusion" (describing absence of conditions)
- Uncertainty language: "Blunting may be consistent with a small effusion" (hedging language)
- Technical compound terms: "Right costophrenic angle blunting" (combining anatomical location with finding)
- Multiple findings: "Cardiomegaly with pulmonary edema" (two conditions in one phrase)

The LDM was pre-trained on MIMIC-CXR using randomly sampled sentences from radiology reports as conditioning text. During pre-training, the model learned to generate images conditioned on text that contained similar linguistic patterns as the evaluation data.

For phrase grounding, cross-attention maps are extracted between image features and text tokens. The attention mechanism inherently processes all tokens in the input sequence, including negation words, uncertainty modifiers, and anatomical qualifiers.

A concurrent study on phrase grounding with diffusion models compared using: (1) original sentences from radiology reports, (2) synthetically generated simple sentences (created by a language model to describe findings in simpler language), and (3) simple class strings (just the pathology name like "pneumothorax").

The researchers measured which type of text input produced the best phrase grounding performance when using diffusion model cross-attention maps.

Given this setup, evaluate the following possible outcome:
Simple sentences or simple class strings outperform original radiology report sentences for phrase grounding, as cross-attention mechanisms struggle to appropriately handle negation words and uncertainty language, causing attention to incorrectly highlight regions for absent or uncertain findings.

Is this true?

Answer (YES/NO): NO